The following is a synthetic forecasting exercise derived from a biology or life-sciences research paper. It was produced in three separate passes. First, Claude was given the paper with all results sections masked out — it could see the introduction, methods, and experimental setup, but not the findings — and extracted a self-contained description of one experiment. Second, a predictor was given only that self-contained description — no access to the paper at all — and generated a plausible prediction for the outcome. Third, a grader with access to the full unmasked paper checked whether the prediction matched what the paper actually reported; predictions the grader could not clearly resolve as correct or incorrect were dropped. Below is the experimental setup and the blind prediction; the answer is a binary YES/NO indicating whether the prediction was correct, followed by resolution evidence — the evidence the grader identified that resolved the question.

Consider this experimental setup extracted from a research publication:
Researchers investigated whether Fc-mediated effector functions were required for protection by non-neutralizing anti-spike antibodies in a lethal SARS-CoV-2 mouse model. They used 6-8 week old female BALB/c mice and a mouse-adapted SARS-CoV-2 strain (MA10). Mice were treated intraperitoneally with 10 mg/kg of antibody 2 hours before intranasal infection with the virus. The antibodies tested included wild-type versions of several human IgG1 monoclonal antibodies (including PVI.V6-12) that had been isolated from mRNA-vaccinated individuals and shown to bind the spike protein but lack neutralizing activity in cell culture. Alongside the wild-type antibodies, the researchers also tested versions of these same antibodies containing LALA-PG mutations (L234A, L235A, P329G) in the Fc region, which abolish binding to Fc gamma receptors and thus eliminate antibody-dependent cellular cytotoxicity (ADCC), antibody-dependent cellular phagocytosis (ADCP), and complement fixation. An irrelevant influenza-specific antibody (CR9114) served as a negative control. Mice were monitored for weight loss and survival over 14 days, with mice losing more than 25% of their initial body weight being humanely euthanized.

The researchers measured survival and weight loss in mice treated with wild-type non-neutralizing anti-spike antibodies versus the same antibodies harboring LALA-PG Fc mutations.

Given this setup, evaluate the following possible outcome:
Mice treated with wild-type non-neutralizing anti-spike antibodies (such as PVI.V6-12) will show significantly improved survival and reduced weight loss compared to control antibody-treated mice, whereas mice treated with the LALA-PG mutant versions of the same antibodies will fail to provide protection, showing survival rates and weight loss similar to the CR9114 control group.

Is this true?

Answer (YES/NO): NO